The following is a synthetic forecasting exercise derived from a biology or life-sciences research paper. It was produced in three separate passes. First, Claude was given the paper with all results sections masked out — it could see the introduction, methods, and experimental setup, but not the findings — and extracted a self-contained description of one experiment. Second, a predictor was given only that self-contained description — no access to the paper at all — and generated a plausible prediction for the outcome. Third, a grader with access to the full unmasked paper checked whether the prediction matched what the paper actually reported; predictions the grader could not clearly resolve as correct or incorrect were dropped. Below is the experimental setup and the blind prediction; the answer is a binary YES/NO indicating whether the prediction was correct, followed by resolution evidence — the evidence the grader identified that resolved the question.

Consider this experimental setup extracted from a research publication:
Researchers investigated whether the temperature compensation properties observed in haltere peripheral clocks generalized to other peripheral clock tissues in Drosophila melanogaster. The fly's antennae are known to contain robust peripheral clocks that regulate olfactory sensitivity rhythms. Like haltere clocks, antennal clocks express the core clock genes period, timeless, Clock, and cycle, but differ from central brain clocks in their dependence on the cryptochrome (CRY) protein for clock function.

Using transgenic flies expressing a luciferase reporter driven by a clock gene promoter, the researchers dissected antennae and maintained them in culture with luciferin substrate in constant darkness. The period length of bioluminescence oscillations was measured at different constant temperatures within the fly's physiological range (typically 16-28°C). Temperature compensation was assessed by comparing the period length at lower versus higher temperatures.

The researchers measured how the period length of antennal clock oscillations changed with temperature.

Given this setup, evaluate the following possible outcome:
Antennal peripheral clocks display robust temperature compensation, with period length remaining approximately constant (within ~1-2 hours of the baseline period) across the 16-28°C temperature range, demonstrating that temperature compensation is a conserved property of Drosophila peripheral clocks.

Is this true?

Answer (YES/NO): NO